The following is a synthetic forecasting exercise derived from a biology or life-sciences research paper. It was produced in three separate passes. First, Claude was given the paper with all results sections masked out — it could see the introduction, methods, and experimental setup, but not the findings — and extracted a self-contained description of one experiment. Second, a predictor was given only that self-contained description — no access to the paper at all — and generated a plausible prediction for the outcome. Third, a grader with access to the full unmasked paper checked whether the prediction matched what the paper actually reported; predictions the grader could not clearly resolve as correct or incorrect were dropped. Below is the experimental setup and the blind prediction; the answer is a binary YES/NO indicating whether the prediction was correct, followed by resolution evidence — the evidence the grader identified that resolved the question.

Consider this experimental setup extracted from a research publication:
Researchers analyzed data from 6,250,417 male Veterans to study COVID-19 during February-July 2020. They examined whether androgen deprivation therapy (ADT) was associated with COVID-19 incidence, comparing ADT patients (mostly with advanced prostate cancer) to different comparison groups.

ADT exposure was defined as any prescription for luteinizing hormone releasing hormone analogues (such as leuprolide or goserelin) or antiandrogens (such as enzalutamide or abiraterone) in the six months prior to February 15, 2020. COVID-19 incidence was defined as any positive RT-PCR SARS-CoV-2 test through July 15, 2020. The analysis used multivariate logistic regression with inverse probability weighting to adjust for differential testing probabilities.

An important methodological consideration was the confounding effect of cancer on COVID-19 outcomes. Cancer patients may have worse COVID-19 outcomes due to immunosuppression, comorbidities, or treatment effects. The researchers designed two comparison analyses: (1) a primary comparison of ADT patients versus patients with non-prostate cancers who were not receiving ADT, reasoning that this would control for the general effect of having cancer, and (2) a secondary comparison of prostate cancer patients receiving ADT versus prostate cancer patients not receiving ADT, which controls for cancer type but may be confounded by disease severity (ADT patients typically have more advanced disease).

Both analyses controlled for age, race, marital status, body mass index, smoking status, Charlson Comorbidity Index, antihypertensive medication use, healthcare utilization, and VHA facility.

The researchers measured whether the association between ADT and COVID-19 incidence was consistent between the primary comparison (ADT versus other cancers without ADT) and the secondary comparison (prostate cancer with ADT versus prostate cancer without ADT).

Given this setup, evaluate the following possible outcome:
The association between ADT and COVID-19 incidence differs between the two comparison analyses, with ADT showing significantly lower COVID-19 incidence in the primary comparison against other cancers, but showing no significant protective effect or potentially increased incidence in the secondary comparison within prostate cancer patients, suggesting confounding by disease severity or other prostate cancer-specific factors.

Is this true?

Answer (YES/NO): NO